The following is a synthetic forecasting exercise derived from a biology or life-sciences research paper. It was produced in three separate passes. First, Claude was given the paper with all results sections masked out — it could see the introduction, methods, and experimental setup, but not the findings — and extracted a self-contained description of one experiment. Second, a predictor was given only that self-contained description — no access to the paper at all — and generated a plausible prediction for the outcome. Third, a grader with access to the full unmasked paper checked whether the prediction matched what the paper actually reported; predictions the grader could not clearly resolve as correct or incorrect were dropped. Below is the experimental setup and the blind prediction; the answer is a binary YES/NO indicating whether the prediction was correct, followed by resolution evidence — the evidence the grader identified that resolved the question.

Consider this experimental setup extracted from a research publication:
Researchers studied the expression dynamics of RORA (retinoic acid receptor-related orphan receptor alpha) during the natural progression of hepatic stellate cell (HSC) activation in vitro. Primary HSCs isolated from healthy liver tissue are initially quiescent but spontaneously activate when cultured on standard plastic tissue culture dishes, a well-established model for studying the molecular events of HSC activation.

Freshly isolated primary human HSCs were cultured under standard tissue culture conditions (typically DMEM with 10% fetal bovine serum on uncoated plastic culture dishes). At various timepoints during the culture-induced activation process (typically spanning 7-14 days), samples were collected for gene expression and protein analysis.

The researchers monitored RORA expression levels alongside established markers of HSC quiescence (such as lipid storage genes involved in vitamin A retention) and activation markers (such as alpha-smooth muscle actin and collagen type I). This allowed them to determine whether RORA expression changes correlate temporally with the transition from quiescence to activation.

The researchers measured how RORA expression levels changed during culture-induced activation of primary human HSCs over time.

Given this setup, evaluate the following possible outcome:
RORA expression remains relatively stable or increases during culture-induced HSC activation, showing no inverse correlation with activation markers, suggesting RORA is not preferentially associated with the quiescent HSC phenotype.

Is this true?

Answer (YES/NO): NO